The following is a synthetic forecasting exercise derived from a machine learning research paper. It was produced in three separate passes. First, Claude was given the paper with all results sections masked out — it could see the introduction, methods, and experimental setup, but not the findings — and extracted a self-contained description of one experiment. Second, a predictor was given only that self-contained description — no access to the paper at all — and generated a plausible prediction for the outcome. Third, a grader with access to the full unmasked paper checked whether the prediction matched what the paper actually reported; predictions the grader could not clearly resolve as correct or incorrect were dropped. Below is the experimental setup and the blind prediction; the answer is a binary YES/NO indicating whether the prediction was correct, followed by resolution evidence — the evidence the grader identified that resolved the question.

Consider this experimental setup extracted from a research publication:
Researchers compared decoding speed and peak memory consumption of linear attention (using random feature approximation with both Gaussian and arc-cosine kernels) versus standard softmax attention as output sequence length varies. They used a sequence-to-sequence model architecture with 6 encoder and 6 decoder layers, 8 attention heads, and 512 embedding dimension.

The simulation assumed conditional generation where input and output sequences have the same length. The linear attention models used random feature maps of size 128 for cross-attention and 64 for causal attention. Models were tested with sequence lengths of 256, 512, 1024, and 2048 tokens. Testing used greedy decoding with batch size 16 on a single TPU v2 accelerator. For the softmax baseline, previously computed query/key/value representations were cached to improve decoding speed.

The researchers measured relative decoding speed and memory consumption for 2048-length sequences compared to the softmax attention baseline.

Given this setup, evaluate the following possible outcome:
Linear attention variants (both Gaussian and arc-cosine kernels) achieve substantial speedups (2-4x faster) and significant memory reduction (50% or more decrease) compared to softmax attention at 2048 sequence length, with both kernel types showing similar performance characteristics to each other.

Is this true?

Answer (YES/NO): NO